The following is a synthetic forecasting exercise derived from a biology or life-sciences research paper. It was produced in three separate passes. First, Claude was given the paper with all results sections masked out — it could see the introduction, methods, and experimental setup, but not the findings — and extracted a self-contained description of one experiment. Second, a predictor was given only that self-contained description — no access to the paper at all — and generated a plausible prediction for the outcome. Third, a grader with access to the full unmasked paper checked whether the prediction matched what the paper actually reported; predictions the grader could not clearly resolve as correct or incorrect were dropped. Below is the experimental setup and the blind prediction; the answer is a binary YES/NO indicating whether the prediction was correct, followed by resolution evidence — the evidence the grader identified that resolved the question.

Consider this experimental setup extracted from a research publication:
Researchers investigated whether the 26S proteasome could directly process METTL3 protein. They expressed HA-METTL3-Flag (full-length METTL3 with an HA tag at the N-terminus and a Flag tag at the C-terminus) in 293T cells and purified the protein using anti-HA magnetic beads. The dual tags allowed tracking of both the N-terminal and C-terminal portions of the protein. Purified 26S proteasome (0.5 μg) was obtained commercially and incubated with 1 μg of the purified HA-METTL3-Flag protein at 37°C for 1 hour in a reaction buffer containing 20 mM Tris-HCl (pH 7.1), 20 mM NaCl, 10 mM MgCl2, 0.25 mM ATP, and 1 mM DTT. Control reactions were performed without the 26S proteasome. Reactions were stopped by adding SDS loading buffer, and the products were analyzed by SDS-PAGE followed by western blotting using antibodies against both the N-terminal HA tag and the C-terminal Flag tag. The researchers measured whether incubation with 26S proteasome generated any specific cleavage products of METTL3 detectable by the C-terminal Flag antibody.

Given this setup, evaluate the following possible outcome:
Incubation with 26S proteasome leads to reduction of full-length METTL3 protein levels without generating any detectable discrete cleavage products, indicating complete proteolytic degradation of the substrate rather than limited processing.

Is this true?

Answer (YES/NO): NO